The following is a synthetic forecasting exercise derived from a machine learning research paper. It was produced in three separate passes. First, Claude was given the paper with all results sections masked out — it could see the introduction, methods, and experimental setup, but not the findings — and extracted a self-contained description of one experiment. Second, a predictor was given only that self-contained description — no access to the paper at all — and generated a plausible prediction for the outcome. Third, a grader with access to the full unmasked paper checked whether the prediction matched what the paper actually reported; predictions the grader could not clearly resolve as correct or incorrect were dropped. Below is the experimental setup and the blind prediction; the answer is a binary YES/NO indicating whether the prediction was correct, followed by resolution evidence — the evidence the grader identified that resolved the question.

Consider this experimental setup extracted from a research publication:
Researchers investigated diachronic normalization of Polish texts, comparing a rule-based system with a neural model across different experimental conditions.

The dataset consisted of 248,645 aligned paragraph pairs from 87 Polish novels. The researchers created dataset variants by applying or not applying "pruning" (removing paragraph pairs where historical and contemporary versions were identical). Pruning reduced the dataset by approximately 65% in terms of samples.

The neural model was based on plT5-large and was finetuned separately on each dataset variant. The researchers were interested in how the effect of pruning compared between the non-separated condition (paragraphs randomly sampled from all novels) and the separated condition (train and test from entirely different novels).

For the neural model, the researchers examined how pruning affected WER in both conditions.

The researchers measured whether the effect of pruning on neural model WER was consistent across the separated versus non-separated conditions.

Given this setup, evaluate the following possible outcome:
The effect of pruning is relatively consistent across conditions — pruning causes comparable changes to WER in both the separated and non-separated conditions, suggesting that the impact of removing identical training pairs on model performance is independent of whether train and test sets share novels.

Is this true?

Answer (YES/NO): NO